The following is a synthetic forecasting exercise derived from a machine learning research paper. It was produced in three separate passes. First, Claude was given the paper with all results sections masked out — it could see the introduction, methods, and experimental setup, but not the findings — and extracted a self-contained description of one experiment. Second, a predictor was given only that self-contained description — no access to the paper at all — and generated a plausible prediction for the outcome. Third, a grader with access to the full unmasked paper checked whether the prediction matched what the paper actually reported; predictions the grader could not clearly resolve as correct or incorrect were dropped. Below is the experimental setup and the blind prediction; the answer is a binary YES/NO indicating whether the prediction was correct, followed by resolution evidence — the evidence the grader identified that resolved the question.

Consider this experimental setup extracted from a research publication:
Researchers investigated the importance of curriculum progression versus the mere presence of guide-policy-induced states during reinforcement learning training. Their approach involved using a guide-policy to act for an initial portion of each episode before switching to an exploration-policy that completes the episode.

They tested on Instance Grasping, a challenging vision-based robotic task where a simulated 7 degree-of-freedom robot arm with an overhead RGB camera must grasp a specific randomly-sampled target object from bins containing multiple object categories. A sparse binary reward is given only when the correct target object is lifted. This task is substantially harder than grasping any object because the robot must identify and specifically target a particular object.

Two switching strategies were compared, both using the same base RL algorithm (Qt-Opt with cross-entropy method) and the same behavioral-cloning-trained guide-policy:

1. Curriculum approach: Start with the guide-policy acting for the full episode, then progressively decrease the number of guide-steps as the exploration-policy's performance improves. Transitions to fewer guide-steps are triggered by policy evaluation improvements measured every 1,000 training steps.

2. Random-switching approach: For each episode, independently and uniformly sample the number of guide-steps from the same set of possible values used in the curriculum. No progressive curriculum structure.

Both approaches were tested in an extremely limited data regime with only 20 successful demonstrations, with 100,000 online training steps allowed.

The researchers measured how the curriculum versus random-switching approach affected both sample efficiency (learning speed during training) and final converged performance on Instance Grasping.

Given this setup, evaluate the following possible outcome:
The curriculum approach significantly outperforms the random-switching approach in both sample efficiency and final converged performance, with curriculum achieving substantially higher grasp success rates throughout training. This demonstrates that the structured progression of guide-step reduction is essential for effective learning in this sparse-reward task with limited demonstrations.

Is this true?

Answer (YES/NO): NO